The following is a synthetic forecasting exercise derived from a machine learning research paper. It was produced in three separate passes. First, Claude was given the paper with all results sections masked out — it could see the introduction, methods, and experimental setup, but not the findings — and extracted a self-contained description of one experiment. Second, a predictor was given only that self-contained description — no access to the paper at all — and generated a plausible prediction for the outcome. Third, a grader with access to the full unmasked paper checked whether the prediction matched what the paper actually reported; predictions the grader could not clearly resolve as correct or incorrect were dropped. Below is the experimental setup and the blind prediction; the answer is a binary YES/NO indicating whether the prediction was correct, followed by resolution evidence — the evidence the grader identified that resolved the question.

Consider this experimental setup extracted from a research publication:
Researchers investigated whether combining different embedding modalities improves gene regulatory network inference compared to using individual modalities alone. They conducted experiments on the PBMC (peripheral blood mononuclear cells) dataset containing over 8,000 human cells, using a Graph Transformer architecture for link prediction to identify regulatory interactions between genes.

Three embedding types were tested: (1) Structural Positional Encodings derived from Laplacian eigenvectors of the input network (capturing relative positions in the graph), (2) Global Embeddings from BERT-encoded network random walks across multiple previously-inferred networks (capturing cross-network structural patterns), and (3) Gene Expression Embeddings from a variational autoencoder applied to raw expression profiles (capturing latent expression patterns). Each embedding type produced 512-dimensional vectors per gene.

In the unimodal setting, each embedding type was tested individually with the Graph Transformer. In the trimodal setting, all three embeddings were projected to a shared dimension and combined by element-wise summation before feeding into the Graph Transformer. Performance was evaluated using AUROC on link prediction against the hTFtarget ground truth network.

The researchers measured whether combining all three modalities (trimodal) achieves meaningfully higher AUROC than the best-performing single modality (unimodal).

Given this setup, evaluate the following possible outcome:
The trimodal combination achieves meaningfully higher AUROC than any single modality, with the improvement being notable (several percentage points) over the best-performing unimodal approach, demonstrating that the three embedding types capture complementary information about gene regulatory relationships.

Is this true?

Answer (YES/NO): NO